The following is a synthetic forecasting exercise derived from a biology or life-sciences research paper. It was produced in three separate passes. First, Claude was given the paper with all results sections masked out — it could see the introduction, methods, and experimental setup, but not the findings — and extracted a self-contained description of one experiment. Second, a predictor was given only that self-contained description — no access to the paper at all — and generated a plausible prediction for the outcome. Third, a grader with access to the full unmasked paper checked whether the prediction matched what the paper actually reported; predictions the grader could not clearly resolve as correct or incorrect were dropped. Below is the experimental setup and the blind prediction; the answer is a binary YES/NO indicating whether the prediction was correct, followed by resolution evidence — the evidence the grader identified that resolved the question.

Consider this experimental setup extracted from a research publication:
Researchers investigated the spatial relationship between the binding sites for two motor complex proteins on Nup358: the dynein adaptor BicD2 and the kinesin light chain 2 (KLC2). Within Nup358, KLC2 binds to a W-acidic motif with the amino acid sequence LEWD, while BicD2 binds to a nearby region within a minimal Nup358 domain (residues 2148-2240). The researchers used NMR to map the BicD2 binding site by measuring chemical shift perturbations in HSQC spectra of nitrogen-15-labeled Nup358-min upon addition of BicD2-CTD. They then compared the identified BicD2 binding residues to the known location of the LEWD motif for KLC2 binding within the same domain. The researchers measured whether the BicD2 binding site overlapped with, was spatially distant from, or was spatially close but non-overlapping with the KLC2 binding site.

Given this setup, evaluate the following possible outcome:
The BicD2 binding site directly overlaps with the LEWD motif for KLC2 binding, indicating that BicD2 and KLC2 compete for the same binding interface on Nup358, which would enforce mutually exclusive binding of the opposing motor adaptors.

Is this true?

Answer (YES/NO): NO